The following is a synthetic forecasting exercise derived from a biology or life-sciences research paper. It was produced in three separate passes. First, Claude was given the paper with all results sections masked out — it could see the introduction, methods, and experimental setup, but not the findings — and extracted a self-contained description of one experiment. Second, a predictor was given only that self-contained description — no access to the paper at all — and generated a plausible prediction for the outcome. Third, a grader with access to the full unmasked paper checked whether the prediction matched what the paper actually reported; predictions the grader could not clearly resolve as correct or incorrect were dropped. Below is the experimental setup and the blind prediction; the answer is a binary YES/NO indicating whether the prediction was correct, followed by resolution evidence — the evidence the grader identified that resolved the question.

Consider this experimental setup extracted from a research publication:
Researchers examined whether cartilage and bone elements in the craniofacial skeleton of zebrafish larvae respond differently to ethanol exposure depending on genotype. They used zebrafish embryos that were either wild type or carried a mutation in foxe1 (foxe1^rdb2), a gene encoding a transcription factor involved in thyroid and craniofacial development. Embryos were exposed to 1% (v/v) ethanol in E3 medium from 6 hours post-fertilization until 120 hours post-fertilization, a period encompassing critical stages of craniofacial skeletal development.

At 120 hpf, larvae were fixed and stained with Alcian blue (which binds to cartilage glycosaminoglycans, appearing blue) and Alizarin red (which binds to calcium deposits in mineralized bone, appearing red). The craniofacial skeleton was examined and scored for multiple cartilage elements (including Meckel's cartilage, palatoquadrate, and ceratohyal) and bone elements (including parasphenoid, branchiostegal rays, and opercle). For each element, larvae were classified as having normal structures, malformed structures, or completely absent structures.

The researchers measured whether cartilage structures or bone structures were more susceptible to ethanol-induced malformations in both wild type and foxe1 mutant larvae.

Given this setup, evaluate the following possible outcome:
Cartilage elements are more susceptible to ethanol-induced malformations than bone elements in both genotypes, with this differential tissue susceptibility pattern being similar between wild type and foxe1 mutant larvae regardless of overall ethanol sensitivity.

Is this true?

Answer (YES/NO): NO